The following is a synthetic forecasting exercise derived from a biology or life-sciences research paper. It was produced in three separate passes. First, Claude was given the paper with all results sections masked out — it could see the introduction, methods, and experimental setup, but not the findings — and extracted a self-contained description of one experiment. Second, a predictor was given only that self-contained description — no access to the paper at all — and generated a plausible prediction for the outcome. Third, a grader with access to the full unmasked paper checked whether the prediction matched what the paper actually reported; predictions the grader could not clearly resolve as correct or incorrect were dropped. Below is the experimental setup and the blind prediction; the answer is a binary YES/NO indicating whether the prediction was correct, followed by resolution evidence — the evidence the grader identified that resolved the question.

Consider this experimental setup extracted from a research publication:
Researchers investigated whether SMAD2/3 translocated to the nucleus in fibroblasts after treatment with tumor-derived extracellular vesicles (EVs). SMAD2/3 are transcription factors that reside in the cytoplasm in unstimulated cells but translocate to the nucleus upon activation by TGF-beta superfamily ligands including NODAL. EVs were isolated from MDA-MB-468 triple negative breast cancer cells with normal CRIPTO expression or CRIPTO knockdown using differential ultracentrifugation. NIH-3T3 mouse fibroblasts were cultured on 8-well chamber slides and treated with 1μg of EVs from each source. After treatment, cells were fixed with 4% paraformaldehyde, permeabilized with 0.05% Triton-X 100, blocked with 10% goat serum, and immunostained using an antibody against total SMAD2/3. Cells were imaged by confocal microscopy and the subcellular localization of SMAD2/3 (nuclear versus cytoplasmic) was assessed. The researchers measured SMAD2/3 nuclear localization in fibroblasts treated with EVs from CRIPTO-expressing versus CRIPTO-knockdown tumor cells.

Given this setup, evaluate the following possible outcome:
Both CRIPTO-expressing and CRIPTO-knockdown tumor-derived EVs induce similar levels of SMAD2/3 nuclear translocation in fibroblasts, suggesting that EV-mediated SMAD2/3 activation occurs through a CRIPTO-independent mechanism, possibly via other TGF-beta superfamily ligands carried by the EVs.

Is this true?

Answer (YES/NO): NO